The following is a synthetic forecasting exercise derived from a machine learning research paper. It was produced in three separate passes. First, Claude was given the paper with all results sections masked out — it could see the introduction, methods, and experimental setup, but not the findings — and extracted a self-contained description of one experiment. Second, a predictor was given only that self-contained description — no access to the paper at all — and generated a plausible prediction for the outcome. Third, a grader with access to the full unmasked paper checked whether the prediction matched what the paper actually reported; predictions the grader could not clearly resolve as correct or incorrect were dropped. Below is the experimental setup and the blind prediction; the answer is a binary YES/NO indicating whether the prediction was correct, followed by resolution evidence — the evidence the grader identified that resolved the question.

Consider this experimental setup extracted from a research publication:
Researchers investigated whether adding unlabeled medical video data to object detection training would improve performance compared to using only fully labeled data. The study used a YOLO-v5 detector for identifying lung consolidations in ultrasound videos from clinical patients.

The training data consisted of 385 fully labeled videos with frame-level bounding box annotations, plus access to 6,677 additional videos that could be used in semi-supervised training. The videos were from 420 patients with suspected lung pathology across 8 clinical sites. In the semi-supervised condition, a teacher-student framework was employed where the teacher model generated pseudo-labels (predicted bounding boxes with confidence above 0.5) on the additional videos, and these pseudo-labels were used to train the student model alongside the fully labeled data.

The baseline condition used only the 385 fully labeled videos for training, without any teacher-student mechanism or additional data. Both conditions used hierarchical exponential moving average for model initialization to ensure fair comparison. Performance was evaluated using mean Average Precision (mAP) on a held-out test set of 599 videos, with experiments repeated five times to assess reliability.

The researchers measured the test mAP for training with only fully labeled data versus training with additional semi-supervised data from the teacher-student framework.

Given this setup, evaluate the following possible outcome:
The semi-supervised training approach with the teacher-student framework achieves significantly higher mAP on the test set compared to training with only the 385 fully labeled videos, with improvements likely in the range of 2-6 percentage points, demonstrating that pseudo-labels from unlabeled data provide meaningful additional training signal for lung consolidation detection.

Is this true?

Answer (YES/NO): NO